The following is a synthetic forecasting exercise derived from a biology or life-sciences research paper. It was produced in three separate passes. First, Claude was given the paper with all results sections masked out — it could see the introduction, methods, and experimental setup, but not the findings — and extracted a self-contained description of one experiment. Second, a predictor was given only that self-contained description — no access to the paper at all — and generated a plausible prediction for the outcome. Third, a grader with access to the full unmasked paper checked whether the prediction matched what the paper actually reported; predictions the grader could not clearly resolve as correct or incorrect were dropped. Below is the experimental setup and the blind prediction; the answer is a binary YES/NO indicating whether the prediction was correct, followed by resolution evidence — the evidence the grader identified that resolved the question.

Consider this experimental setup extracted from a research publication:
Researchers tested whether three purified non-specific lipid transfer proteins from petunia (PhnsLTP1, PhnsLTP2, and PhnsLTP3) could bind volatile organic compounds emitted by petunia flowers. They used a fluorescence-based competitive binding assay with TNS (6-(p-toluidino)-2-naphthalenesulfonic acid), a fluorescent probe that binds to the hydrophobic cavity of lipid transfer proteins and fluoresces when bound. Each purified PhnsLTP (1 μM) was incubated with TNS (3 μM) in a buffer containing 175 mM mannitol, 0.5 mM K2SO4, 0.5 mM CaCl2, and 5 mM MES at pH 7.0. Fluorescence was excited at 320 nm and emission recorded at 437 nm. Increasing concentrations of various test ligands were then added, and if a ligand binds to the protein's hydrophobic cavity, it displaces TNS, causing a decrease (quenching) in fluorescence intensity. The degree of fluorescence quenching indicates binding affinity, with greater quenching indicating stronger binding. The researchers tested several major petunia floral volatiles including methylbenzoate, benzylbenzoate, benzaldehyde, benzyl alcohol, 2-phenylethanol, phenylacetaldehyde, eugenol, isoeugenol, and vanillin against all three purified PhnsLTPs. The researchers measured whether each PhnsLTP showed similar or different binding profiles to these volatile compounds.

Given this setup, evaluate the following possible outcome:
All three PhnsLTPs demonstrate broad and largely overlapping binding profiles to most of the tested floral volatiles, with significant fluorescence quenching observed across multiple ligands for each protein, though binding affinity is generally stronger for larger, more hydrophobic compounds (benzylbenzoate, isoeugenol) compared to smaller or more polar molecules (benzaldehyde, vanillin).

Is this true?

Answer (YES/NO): NO